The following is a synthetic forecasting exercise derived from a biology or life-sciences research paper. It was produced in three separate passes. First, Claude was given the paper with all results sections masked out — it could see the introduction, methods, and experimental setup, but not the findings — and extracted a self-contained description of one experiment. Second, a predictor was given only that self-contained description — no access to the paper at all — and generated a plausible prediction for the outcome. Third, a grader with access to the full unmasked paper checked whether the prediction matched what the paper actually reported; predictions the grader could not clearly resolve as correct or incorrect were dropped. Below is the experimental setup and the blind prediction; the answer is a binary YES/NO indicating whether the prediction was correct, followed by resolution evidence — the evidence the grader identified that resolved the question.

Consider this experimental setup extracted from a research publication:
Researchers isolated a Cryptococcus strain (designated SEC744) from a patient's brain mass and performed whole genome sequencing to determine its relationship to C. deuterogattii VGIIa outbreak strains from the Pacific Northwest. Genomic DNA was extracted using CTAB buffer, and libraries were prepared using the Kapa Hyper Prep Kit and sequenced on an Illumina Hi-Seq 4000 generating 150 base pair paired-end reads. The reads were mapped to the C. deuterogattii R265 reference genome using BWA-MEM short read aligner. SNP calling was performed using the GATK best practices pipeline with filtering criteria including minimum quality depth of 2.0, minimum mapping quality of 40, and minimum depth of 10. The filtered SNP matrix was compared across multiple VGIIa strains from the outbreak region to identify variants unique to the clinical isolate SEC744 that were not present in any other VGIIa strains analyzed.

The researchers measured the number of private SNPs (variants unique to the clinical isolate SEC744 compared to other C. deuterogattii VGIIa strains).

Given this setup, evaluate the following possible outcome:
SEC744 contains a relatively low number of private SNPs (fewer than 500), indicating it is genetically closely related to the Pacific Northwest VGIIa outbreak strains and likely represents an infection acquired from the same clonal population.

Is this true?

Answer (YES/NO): YES